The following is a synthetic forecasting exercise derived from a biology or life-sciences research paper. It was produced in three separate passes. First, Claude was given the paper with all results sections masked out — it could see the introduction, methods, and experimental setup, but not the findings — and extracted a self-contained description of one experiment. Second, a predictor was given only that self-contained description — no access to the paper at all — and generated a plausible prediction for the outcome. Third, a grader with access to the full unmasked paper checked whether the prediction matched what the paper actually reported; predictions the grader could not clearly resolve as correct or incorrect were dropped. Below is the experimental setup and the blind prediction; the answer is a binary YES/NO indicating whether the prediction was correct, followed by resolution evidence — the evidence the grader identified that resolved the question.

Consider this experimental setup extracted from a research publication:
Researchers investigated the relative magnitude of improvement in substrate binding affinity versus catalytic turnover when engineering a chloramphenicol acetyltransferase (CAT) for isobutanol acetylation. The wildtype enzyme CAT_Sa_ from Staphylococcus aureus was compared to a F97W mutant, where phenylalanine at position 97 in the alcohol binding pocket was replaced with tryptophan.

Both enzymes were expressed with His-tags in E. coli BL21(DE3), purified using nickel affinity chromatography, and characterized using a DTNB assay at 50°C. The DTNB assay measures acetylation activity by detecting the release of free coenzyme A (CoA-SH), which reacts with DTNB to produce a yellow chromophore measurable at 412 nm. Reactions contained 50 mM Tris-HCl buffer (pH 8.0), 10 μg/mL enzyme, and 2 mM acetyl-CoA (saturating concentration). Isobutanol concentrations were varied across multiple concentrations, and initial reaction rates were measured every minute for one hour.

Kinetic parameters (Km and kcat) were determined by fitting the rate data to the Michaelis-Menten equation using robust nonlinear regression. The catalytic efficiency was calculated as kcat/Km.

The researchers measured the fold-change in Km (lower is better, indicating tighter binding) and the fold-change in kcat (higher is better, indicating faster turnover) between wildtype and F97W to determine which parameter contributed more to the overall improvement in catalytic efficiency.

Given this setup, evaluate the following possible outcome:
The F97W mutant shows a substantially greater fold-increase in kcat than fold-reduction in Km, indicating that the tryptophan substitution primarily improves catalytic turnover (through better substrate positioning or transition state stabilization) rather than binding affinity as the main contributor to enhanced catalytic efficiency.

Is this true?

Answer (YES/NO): YES